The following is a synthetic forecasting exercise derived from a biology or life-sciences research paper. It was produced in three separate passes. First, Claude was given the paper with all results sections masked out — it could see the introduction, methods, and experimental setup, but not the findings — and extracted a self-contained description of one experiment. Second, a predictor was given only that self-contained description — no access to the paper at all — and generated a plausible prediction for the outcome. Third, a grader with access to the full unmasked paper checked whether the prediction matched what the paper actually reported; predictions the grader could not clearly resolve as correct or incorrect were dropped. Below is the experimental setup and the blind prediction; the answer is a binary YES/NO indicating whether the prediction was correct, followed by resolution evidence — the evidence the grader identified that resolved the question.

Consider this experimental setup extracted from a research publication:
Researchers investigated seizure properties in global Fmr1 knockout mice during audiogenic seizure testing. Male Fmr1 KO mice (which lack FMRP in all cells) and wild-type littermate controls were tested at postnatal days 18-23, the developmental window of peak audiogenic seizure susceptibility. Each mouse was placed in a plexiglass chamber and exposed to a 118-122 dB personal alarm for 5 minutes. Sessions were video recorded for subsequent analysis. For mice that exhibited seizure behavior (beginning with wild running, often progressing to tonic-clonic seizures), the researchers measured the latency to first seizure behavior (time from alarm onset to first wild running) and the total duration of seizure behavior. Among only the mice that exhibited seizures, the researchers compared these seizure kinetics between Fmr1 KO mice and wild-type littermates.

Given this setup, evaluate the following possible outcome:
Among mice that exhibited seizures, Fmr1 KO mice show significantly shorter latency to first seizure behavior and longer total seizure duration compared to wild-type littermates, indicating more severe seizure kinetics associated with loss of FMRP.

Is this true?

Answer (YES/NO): NO